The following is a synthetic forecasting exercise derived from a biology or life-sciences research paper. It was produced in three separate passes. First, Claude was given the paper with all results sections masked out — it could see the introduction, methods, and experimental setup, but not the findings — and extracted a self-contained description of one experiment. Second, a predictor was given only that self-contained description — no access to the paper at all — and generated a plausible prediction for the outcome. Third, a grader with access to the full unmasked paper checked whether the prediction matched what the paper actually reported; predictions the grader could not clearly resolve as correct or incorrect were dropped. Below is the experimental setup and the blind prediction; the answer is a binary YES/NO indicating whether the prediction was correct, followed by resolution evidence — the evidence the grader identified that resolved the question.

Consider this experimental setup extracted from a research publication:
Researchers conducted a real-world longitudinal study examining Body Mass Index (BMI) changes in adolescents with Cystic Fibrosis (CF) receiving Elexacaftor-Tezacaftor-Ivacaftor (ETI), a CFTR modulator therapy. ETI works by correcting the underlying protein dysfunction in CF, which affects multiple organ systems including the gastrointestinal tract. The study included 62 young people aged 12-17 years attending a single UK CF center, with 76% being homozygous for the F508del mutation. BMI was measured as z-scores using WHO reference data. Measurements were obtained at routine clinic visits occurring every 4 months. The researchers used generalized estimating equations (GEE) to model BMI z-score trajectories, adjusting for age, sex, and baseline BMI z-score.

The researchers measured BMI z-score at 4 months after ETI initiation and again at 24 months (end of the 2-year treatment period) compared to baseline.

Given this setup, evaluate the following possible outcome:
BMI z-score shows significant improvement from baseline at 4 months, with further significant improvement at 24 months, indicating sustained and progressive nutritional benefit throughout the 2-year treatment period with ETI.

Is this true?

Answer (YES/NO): NO